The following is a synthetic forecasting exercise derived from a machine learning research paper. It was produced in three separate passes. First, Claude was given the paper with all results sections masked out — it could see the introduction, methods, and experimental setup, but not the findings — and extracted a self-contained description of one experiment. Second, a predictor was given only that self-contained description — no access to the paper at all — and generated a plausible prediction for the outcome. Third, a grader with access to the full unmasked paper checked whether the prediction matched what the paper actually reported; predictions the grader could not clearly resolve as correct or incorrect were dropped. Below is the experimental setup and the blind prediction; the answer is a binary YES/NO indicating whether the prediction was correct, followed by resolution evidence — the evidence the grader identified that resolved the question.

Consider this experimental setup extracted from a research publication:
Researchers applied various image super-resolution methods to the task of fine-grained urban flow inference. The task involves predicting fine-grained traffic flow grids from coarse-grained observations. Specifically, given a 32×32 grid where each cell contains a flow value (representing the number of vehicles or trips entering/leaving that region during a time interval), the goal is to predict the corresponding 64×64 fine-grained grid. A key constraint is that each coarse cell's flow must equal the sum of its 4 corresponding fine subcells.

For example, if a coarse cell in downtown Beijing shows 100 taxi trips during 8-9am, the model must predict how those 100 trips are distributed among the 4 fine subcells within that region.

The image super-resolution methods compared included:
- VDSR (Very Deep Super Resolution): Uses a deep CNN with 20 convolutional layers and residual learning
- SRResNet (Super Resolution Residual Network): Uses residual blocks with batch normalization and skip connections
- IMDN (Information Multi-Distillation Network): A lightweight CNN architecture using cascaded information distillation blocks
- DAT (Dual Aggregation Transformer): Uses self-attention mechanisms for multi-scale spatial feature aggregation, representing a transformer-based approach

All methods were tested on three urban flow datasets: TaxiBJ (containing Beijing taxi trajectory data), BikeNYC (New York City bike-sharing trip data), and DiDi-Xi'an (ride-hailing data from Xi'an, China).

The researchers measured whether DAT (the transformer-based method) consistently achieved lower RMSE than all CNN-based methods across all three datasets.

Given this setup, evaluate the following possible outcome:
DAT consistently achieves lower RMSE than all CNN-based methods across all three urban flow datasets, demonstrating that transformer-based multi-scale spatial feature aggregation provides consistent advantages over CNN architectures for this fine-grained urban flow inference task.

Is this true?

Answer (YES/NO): NO